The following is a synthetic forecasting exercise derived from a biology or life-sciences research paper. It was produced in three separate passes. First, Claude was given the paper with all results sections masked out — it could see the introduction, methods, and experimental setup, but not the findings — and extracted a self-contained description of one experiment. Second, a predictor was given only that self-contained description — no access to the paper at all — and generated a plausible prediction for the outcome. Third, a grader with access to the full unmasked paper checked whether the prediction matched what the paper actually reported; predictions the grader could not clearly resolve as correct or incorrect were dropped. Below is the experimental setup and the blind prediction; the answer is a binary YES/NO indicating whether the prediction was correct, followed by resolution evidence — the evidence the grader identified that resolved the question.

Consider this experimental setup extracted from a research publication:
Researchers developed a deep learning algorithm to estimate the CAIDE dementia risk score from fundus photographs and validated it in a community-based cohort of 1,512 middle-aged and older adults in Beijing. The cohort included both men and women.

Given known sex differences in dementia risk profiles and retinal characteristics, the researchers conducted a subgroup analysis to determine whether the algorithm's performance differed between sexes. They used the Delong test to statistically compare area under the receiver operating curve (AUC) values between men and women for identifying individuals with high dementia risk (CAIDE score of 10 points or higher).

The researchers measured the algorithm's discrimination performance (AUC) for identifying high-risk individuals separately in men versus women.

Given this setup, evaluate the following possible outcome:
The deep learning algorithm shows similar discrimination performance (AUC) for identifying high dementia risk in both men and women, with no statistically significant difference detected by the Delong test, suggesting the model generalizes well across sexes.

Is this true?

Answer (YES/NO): NO